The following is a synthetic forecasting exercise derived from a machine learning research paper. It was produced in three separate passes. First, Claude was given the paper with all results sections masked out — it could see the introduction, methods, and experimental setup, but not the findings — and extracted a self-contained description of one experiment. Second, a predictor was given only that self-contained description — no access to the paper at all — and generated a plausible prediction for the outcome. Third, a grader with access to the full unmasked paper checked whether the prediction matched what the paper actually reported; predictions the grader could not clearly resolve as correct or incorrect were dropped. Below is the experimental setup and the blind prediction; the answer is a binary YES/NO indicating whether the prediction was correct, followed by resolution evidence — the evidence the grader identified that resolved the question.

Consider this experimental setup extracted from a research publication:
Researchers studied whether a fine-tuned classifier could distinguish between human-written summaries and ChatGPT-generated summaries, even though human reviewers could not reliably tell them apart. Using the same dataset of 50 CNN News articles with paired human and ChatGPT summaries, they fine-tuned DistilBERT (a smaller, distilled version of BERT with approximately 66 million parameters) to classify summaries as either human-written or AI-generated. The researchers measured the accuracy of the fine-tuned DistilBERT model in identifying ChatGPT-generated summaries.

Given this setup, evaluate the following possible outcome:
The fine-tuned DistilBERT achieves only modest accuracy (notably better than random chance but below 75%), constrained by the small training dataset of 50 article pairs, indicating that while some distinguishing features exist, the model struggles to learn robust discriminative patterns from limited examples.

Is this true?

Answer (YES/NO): NO